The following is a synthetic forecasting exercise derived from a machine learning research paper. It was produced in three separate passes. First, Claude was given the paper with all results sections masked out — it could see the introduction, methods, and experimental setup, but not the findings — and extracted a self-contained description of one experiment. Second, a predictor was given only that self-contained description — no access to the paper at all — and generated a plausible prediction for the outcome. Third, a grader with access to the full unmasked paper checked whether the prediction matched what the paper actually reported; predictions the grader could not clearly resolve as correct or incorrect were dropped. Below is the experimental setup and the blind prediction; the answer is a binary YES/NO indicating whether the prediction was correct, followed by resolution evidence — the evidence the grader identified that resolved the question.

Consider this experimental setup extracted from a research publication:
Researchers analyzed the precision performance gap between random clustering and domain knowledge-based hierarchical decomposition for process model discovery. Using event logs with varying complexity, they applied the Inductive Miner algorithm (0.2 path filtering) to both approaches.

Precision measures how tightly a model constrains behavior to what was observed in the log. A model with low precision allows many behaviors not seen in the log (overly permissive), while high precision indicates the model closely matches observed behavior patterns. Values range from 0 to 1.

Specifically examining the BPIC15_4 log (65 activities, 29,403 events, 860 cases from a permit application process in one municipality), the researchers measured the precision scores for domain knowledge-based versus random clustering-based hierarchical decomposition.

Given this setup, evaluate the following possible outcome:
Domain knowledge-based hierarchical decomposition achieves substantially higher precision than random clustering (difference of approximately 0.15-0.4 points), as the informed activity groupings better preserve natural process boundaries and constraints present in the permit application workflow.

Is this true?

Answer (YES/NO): YES